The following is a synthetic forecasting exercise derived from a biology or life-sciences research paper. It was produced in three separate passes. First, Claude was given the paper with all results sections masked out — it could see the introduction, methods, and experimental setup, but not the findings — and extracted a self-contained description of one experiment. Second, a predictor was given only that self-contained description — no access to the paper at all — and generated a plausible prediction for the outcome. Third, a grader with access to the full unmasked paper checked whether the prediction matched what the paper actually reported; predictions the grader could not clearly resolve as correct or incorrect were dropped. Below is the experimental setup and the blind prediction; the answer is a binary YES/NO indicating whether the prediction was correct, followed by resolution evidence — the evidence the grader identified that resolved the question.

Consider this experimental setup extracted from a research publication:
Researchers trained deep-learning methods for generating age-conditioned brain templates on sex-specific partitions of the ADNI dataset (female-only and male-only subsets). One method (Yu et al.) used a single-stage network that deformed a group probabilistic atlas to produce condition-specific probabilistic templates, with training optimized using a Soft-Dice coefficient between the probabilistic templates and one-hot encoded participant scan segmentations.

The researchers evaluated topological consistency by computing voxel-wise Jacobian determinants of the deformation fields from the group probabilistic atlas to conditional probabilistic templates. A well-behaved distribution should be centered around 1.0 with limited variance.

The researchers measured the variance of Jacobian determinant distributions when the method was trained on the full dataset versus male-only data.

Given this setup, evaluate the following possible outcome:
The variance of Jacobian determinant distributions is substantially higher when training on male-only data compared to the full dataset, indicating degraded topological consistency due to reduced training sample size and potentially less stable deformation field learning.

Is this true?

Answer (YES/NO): NO